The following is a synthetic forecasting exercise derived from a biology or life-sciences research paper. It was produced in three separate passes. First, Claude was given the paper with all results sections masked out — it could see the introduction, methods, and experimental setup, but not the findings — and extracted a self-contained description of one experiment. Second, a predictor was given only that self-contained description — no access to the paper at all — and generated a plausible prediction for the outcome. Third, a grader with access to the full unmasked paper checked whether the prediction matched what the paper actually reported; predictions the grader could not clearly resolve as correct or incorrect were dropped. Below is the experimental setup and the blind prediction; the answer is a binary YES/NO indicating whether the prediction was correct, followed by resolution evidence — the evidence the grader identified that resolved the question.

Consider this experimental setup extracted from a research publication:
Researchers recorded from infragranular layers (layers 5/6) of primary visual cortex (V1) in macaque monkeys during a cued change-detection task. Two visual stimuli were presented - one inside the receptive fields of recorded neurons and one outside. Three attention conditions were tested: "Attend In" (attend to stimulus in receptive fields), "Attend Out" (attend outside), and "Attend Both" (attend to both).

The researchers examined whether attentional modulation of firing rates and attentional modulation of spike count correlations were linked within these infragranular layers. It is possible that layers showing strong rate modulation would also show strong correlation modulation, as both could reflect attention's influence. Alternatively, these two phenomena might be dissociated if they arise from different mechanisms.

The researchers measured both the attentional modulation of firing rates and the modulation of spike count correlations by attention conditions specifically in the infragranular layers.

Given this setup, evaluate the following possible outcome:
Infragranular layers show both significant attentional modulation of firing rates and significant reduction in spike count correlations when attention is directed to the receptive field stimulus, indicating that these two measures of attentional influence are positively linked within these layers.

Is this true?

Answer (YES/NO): NO